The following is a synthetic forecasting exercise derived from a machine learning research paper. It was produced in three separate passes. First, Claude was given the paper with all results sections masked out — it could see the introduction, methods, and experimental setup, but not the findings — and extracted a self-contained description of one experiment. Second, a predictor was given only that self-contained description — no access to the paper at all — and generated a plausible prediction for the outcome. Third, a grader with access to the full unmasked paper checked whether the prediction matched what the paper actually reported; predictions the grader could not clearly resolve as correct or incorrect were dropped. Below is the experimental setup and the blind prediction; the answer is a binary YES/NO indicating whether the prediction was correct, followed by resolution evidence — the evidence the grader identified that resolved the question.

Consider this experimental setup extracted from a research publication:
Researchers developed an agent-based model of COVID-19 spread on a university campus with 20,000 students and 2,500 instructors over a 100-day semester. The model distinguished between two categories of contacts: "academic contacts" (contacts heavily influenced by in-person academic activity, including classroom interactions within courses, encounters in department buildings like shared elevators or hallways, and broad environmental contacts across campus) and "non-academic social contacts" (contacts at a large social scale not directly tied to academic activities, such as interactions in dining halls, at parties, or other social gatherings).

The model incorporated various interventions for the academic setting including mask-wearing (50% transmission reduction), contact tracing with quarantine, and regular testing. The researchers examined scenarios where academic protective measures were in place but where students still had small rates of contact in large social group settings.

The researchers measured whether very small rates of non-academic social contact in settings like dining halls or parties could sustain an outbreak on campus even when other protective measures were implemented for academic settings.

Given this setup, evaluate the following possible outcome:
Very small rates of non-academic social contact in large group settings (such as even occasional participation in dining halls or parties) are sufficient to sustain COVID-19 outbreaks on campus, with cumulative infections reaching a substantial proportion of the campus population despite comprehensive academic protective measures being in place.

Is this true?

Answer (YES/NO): NO